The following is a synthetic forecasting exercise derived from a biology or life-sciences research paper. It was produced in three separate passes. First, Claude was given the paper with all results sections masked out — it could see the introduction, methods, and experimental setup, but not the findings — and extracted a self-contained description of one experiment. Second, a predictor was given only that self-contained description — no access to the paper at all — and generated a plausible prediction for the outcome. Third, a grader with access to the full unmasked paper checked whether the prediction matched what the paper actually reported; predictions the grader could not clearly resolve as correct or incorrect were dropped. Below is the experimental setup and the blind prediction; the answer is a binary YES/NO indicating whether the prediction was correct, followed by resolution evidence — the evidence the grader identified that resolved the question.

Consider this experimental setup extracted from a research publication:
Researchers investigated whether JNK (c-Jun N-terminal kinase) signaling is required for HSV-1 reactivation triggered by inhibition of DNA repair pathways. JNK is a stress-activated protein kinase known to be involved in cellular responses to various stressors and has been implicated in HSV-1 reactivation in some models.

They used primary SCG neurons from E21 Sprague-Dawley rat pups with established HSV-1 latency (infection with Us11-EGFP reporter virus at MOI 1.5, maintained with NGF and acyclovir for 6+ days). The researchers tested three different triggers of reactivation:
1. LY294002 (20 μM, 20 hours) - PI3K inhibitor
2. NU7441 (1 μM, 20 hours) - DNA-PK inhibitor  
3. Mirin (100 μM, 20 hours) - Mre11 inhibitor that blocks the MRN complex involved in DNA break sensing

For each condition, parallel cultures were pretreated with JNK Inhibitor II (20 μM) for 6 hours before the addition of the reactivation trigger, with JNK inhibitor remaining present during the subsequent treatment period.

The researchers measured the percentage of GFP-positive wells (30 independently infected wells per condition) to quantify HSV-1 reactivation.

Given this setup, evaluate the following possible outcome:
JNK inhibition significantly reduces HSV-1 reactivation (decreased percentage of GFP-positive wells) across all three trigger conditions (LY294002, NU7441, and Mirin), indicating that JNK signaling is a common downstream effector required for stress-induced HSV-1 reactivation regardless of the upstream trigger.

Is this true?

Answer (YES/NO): YES